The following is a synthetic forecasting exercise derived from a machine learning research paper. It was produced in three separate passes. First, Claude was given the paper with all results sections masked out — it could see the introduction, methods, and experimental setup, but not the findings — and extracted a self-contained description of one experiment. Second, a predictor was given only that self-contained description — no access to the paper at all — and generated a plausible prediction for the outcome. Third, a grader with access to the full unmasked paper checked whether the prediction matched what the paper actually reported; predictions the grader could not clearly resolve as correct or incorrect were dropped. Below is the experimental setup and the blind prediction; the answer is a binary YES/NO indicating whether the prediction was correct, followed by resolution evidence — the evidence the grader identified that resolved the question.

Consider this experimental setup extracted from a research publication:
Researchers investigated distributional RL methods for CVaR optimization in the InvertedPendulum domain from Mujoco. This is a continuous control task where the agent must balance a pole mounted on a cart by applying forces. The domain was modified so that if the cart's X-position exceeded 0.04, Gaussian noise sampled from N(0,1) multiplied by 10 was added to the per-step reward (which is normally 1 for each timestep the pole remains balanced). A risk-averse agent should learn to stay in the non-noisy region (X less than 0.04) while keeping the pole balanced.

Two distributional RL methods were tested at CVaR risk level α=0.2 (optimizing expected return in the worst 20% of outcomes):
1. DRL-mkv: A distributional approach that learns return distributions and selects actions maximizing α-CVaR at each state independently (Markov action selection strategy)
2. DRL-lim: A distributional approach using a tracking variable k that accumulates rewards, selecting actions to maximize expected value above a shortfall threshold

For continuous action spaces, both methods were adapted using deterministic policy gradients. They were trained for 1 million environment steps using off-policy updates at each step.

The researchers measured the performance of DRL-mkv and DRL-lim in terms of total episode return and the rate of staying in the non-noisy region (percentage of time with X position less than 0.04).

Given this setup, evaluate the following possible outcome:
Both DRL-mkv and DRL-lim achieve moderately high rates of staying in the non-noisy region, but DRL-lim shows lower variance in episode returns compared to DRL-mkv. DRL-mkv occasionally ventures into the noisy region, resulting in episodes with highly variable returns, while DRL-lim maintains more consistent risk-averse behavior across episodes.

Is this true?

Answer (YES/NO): NO